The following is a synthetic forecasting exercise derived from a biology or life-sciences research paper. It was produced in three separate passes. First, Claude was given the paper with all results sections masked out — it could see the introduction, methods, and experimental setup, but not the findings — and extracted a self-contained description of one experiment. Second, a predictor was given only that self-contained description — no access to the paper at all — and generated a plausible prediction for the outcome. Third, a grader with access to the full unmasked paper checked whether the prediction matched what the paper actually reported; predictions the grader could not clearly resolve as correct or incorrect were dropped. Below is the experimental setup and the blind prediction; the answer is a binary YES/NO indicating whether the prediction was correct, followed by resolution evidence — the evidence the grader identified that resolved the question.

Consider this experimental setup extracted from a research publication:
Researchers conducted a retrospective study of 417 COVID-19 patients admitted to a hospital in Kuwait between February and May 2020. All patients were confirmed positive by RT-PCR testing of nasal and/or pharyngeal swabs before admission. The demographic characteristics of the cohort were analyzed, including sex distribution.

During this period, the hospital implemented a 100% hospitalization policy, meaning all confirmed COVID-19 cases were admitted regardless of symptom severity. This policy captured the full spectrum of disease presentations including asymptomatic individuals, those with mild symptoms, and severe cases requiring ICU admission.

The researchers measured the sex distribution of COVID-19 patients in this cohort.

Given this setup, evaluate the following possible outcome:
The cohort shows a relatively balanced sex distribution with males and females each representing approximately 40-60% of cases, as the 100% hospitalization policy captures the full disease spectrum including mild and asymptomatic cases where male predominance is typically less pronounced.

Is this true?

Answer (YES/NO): NO